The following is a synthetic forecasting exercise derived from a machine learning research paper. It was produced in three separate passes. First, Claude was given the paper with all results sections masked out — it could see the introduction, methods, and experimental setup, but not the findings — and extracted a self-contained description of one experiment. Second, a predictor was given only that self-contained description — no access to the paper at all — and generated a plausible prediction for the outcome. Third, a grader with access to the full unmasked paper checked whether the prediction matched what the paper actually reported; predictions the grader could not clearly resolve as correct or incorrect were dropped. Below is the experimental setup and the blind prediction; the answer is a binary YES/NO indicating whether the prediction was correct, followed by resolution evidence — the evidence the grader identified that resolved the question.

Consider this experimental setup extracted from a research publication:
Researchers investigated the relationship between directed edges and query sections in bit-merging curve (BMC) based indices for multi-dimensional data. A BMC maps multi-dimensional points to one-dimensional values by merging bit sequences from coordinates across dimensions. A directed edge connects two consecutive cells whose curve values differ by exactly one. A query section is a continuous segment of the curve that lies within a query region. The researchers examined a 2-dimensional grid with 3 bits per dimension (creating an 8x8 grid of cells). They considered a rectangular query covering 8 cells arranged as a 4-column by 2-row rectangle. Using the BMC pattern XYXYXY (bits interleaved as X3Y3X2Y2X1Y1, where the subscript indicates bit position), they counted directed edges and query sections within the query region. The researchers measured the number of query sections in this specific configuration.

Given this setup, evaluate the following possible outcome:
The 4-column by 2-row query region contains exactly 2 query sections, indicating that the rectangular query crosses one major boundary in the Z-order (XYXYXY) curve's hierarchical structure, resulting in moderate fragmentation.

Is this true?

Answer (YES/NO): NO